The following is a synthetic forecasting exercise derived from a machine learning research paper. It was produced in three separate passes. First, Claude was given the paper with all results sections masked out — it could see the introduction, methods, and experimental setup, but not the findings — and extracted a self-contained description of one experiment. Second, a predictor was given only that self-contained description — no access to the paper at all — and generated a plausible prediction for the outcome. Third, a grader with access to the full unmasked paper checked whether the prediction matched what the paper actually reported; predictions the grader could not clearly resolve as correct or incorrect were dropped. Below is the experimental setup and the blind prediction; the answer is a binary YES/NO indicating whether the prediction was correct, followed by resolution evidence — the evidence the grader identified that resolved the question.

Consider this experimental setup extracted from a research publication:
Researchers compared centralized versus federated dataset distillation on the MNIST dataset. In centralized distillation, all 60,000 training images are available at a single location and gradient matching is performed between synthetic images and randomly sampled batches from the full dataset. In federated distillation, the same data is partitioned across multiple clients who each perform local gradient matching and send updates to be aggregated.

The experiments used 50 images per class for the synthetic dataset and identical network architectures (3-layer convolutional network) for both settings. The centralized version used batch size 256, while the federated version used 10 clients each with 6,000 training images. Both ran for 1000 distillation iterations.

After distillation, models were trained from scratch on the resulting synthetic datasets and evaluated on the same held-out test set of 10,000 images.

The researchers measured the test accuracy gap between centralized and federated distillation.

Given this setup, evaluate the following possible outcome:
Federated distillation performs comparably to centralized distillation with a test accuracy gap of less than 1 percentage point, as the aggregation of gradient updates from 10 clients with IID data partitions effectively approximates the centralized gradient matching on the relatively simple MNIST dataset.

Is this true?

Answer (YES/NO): YES